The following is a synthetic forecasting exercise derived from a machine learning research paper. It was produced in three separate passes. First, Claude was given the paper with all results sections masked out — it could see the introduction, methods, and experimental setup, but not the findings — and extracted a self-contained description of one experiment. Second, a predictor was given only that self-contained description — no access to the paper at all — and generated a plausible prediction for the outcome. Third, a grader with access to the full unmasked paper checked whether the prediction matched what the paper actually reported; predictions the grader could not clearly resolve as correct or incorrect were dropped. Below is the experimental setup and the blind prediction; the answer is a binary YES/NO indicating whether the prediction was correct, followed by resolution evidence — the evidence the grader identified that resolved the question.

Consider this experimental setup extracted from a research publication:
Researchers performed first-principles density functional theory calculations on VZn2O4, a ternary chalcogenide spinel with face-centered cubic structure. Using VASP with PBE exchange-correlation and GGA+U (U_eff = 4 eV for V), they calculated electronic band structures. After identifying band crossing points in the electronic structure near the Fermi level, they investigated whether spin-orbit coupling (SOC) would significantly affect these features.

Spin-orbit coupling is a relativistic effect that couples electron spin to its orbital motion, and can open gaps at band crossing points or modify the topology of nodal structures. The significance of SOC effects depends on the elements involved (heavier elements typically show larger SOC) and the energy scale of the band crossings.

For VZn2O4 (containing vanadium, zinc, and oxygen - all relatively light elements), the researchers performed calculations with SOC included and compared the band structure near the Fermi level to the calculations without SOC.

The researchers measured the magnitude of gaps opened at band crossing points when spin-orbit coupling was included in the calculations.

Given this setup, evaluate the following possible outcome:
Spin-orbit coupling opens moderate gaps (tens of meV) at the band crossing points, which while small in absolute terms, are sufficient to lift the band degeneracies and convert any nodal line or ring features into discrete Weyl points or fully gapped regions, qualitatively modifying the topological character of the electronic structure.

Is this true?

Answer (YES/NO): NO